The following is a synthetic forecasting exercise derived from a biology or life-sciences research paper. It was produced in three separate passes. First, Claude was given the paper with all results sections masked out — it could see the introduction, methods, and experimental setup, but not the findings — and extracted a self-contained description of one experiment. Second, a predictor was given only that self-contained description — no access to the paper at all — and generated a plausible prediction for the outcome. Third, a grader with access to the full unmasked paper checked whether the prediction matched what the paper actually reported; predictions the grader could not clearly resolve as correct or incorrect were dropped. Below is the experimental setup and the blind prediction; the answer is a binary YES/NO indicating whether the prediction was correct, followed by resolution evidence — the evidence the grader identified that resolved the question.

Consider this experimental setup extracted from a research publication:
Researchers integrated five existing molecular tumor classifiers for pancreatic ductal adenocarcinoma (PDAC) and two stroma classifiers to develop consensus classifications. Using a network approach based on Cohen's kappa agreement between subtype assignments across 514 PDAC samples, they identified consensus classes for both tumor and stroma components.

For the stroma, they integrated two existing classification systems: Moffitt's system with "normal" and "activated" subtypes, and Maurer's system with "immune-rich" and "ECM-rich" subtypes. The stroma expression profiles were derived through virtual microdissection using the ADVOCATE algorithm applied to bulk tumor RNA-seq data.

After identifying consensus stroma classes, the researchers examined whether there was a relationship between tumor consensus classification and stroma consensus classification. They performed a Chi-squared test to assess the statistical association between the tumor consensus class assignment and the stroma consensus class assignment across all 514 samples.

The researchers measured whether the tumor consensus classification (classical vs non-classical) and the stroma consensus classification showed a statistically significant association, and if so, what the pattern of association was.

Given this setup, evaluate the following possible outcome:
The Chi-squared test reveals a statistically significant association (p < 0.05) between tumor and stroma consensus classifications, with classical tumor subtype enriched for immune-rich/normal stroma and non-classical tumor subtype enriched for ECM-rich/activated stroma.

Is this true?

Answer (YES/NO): NO